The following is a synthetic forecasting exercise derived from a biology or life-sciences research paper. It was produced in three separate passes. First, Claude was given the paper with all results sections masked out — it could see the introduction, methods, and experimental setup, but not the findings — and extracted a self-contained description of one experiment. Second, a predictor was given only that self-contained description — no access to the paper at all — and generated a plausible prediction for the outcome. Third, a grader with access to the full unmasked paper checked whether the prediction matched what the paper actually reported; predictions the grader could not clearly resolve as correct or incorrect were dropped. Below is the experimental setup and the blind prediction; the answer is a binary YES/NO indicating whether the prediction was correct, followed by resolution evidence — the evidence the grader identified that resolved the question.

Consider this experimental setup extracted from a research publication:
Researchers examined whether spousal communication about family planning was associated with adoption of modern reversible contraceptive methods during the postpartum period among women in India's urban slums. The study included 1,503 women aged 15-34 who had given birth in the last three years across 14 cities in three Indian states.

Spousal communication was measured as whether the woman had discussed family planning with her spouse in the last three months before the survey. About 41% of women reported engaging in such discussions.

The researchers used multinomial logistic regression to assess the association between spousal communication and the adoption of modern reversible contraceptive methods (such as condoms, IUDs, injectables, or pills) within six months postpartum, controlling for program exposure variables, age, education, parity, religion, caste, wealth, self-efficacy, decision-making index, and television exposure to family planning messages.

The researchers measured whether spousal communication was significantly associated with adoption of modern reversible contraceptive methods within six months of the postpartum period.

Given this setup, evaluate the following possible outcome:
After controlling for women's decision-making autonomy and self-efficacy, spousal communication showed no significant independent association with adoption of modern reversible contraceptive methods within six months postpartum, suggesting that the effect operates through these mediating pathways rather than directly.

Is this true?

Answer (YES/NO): NO